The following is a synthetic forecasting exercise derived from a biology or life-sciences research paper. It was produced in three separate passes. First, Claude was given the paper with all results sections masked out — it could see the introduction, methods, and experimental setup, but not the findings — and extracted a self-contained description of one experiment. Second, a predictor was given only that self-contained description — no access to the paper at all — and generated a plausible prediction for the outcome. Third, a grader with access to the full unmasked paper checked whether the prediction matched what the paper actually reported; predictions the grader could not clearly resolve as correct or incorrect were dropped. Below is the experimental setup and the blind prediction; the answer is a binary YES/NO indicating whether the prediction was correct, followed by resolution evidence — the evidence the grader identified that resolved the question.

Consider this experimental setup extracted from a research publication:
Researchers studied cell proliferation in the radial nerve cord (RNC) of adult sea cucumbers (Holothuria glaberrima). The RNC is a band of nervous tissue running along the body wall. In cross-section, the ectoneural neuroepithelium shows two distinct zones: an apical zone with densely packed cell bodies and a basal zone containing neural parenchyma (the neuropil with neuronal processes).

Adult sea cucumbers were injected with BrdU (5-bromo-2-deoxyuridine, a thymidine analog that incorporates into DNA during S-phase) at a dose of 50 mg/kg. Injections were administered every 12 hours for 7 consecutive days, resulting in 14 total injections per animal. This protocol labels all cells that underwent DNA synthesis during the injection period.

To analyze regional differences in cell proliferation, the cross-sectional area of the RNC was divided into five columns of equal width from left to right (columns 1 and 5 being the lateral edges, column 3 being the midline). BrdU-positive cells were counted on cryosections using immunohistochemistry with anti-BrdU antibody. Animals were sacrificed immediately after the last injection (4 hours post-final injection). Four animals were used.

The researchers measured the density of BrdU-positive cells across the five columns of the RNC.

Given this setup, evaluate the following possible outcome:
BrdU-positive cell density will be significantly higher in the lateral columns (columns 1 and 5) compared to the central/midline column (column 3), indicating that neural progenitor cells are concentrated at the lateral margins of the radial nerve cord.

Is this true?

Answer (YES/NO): YES